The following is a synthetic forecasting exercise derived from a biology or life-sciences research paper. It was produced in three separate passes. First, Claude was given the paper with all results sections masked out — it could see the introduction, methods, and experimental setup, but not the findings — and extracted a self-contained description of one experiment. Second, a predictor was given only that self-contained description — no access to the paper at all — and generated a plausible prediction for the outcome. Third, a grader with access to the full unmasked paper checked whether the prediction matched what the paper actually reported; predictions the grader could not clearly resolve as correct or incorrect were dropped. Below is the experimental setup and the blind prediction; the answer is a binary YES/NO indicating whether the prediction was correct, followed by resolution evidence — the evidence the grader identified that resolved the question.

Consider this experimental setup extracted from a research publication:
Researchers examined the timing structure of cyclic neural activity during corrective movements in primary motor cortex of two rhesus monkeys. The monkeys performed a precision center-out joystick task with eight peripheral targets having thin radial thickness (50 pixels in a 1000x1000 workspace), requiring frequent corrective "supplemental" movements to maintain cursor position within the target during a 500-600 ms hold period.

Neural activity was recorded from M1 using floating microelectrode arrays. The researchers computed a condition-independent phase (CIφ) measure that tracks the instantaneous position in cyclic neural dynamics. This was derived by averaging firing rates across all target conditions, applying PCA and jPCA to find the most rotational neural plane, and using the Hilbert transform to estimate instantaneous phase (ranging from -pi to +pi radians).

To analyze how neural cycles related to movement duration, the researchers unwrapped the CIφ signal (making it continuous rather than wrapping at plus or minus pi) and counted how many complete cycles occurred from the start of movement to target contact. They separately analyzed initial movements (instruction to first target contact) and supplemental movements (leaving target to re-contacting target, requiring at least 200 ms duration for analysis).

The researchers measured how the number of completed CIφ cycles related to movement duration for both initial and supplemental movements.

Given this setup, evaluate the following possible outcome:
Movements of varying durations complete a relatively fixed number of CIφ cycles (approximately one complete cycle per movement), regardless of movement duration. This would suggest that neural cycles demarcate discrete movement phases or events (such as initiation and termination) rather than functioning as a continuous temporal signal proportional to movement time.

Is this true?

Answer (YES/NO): NO